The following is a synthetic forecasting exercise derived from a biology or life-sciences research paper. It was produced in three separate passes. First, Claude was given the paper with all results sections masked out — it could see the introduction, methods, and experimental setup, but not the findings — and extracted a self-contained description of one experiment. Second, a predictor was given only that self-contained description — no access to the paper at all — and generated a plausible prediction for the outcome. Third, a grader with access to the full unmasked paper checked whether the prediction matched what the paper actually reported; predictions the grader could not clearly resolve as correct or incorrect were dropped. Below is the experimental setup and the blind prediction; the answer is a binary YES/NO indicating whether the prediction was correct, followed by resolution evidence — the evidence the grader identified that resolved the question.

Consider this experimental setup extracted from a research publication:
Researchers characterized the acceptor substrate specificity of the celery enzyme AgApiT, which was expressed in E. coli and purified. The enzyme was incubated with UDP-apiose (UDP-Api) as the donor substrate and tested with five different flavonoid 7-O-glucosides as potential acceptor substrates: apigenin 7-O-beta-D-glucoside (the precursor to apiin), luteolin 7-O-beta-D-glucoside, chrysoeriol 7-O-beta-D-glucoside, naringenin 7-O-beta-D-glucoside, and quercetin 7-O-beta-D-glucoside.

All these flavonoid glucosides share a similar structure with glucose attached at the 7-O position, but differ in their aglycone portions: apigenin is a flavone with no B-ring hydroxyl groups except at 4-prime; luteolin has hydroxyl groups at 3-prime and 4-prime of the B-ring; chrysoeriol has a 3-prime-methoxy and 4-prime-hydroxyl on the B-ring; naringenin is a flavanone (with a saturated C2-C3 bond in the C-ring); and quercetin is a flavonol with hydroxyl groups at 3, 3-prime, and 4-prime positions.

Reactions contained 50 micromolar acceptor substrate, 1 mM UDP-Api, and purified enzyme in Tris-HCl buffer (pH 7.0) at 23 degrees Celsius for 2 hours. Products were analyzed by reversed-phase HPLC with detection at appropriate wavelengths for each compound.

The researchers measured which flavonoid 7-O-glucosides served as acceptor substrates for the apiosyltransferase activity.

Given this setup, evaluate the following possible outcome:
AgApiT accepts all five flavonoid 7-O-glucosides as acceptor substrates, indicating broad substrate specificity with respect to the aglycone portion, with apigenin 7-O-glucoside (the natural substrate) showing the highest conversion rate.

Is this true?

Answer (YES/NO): NO